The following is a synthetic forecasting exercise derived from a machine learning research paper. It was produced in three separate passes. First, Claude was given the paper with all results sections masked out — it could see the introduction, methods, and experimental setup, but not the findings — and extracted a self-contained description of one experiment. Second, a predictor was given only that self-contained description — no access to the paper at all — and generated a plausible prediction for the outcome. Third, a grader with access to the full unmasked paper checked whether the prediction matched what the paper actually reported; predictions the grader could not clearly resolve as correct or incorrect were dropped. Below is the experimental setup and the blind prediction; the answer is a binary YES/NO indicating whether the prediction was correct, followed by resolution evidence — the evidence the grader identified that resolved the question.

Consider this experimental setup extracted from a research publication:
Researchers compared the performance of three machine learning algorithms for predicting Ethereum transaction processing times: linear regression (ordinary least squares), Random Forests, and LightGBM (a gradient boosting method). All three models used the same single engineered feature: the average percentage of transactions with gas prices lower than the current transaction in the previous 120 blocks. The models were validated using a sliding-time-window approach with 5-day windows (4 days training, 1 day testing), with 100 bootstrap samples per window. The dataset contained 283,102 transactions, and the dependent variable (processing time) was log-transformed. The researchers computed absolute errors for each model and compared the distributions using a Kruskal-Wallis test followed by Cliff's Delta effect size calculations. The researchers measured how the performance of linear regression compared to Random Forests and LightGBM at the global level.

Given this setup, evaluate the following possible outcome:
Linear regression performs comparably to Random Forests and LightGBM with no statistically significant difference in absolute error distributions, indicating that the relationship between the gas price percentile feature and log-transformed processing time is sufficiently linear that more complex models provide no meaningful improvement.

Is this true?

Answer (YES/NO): NO